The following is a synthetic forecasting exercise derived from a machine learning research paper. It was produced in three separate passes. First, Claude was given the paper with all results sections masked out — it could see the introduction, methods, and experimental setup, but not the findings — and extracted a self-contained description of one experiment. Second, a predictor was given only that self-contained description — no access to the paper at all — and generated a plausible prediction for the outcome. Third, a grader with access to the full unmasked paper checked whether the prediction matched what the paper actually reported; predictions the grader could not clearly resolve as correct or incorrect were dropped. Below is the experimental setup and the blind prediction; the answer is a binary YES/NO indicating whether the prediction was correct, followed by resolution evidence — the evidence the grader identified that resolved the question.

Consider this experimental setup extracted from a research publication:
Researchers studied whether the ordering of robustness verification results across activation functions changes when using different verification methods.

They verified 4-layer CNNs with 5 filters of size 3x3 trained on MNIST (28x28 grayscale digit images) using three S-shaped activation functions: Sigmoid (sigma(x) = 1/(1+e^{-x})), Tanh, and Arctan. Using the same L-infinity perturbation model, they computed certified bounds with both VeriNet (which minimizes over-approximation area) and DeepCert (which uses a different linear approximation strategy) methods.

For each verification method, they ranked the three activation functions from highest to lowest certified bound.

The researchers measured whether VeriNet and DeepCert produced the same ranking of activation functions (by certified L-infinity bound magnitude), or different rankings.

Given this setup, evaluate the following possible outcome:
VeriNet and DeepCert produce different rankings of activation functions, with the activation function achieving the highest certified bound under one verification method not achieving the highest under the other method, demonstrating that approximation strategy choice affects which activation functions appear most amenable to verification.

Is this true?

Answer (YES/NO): NO